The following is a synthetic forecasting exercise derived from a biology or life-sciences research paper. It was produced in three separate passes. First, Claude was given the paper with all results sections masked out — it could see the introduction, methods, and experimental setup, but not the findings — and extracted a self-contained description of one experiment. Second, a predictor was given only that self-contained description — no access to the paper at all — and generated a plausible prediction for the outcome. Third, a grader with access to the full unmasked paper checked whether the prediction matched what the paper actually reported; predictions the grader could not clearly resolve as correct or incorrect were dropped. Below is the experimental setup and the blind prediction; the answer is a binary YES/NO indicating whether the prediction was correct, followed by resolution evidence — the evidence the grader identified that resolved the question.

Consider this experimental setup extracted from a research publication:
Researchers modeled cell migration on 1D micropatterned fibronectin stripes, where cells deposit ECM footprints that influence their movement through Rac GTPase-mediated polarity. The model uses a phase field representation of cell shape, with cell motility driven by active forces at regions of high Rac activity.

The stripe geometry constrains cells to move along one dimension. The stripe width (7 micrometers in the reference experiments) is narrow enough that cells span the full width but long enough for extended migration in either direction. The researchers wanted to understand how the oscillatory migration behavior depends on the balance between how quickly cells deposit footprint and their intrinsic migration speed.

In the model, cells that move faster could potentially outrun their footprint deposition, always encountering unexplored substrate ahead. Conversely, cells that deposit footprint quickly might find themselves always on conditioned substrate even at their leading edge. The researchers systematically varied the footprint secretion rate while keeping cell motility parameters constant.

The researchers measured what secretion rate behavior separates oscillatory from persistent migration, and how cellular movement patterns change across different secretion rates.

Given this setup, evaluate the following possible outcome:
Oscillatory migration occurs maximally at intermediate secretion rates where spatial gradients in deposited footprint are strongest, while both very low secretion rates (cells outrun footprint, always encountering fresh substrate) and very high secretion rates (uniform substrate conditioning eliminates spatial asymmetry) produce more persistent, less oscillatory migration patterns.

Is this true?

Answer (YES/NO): NO